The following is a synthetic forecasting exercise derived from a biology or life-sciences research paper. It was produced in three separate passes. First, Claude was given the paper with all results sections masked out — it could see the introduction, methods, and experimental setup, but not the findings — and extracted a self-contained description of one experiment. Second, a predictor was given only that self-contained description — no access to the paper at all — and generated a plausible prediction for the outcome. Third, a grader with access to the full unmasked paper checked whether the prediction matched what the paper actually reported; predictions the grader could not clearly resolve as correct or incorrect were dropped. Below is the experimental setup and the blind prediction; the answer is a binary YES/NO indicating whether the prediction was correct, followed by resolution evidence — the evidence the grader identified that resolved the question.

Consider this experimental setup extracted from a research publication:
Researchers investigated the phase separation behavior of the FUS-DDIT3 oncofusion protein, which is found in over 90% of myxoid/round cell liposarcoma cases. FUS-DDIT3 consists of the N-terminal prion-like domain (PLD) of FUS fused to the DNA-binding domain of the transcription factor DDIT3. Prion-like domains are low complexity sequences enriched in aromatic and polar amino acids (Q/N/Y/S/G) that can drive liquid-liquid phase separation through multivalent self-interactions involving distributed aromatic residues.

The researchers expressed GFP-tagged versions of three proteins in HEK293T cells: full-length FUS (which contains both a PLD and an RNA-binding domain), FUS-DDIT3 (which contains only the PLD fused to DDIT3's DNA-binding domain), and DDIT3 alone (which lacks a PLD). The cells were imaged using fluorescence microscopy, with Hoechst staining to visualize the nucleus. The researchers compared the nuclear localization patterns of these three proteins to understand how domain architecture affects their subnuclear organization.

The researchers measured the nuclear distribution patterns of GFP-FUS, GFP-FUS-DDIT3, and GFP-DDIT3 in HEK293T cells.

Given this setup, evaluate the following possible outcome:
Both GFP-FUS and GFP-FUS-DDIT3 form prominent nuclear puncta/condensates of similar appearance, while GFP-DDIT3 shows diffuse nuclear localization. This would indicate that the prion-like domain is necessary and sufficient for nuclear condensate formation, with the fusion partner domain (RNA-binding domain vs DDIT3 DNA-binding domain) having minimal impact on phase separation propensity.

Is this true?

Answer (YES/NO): NO